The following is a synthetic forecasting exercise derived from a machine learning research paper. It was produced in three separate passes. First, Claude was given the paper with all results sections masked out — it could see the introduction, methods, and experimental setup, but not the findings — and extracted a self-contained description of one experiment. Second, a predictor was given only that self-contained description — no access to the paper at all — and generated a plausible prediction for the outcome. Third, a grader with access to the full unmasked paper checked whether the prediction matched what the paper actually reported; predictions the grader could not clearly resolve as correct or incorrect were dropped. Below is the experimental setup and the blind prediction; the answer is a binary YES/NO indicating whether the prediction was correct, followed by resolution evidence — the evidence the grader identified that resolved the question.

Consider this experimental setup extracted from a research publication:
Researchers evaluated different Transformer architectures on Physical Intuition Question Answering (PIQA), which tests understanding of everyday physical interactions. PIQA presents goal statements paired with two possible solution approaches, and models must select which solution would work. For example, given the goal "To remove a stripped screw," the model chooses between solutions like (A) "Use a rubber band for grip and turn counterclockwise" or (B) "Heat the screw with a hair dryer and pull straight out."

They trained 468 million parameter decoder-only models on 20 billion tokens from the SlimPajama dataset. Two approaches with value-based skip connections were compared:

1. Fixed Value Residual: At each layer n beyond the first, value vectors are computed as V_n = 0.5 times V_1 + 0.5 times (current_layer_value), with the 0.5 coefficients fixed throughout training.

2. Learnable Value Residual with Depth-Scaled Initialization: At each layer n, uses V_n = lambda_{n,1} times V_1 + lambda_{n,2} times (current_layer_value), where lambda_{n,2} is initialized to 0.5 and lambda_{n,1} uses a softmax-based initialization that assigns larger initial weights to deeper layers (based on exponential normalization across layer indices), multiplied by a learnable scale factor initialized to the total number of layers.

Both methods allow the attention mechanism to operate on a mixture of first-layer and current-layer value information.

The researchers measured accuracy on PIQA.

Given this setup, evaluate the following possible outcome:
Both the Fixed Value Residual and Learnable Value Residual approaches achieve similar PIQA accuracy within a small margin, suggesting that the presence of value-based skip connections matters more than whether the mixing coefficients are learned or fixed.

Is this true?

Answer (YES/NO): NO